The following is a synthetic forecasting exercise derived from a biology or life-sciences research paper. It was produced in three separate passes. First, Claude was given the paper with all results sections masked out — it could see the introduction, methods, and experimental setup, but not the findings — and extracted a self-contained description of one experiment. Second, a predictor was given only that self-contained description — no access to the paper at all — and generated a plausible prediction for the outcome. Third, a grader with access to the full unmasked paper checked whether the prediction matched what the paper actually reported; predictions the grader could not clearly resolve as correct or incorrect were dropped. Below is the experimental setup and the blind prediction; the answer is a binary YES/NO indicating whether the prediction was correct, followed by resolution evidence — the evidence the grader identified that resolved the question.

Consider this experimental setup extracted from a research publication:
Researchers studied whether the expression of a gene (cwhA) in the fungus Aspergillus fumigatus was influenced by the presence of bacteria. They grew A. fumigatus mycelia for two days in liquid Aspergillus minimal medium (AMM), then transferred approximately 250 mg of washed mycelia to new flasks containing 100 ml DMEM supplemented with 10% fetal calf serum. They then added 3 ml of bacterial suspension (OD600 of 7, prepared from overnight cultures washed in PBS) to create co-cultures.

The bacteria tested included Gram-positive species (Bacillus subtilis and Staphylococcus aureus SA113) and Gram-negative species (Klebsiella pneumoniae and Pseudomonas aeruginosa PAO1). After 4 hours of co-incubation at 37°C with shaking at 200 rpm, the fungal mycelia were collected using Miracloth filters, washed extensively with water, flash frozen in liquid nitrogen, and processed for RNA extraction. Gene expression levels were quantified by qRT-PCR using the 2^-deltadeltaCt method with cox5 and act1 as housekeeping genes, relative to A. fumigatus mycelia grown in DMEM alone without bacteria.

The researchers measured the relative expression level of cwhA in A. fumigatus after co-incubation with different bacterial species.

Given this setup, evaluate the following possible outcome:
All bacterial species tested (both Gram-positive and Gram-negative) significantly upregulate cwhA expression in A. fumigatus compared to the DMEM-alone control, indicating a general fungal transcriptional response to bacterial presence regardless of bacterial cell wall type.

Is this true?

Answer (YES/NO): NO